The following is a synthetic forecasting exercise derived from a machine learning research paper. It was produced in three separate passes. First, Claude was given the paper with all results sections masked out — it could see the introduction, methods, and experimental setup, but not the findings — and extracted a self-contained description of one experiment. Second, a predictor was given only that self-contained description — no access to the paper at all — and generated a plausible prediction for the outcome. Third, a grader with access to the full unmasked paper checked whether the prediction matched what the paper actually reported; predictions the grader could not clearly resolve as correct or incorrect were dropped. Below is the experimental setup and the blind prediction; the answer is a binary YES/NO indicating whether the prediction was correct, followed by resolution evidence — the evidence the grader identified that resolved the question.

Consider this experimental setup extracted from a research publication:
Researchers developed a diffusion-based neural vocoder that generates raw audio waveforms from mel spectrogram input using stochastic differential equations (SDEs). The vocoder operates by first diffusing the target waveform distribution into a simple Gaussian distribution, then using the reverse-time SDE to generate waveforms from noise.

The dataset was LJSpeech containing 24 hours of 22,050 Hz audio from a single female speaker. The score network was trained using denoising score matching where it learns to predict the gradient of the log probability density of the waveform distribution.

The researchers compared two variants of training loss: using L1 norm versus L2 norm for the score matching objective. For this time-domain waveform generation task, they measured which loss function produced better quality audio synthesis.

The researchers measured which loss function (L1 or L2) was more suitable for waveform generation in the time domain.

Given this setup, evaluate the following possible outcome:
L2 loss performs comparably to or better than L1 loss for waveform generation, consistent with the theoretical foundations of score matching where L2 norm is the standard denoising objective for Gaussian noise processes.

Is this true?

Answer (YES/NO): YES